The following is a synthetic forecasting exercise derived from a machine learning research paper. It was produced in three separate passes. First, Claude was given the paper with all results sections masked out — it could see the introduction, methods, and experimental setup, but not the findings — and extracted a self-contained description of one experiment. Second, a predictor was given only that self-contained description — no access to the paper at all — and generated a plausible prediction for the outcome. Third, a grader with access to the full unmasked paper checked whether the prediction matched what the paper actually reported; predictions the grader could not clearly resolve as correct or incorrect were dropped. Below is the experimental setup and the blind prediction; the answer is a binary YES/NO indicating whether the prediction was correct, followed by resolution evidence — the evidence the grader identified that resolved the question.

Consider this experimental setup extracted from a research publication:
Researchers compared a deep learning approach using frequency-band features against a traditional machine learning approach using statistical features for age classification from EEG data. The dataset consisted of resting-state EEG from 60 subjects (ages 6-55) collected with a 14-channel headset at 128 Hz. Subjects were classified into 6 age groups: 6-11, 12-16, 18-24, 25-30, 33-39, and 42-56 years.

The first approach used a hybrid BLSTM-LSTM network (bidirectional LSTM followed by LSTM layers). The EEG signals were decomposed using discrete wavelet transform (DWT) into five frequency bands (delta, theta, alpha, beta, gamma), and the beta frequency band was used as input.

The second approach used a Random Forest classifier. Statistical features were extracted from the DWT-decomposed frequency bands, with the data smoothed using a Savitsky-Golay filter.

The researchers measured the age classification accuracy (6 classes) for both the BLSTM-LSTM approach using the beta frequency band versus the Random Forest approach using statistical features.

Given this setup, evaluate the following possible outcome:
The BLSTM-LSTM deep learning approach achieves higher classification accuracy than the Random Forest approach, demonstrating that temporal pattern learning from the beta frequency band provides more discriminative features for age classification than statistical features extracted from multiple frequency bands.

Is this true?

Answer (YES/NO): YES